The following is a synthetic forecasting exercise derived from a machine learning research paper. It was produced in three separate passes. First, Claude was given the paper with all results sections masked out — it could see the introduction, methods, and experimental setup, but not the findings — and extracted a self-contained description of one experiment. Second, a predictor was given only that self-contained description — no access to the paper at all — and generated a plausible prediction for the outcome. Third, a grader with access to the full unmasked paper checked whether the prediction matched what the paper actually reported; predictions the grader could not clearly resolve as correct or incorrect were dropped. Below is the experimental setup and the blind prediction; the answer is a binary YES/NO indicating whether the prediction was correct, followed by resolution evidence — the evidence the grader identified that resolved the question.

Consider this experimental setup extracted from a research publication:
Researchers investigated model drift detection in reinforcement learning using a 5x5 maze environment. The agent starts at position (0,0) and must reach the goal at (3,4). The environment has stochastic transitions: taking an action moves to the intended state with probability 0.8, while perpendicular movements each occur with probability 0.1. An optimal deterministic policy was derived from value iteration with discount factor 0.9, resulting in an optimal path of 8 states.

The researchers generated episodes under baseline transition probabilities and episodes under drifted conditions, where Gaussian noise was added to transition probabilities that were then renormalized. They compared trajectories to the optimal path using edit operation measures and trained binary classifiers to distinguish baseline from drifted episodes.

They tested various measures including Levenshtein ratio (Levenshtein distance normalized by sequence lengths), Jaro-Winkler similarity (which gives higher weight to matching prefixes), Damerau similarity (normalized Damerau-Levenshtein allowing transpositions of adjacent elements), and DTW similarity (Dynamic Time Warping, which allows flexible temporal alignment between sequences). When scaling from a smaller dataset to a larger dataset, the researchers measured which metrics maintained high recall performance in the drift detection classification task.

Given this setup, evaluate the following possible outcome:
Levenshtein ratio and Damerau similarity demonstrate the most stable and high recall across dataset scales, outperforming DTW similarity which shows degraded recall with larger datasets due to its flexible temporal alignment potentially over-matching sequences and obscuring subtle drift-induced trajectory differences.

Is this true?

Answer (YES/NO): NO